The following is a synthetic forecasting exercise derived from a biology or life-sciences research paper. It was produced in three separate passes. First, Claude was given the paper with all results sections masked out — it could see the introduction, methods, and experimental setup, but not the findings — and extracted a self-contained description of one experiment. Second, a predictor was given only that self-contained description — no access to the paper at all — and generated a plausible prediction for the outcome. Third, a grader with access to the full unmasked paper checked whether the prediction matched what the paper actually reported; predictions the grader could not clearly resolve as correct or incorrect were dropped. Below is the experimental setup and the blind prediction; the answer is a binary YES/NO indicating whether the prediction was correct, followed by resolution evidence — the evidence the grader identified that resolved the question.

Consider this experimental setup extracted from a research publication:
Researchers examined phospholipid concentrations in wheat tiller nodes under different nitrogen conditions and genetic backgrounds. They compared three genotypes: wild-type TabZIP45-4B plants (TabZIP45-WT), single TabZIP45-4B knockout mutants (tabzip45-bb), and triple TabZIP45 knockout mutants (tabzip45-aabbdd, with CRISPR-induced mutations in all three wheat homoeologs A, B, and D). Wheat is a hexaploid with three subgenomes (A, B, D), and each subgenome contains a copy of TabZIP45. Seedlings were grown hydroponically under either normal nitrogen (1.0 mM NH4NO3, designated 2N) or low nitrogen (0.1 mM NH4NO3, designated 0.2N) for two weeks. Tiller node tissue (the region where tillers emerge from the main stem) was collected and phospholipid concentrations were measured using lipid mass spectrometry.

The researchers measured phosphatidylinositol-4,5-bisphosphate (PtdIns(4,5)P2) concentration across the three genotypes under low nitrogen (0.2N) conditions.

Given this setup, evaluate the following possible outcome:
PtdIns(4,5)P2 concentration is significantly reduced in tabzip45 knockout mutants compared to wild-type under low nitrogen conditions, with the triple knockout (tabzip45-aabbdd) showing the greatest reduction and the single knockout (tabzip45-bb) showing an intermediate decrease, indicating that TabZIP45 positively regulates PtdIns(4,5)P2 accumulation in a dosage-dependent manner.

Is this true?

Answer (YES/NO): NO